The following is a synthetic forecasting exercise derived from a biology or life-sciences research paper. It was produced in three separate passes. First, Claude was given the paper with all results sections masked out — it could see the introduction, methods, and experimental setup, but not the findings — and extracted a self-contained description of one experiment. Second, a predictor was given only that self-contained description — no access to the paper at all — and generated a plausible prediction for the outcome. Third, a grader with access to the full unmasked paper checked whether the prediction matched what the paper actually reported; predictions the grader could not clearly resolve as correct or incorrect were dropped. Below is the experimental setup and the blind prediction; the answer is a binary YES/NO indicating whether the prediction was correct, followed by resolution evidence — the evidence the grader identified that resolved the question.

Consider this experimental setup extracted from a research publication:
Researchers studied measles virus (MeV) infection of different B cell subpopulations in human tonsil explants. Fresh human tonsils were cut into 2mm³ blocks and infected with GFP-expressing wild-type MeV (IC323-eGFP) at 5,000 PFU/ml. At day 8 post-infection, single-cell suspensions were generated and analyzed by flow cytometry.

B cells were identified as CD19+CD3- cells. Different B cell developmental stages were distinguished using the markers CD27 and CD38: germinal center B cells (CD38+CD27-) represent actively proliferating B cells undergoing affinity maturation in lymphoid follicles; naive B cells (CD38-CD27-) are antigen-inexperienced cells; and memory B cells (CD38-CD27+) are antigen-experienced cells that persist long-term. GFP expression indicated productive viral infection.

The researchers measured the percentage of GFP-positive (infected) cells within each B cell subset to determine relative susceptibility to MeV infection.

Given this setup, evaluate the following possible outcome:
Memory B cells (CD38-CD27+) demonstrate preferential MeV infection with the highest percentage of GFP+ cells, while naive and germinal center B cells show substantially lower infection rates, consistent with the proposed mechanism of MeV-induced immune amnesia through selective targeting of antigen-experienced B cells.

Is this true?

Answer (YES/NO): NO